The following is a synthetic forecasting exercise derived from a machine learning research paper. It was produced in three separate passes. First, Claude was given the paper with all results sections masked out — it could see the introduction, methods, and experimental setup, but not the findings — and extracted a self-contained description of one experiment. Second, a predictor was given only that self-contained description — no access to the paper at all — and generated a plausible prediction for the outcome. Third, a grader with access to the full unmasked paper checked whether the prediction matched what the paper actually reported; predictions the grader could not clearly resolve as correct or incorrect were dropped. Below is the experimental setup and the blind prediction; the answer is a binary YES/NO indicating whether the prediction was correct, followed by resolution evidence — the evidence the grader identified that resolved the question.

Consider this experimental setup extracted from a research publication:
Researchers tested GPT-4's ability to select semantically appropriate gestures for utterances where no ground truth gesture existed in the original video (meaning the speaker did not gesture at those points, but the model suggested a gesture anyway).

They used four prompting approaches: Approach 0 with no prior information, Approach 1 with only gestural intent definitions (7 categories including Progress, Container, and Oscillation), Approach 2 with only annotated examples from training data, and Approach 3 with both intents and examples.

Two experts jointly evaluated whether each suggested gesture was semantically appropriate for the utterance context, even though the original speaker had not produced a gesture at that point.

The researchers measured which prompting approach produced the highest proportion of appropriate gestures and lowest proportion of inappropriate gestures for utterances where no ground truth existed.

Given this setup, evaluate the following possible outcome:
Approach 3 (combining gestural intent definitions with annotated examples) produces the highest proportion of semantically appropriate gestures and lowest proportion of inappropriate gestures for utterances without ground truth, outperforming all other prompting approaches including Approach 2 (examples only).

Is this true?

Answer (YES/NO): NO